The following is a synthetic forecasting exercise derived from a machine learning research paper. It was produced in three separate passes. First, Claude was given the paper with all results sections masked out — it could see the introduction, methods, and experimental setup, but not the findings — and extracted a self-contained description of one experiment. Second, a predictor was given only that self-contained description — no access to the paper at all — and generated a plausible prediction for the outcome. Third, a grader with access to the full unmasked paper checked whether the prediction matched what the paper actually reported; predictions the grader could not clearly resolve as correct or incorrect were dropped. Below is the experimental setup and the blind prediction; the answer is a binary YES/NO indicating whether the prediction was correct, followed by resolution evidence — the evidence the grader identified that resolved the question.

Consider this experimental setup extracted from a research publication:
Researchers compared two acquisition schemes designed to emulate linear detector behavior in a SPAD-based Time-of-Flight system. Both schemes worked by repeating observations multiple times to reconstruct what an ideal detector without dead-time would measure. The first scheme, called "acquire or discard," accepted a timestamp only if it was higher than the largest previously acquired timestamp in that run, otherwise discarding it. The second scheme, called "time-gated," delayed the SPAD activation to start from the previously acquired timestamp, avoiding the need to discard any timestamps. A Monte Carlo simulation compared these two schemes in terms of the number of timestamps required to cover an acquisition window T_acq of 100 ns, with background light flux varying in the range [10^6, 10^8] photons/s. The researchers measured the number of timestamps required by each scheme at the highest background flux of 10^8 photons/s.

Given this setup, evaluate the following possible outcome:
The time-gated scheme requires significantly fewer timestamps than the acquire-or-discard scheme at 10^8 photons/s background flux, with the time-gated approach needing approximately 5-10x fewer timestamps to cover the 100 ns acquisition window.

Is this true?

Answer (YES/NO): NO